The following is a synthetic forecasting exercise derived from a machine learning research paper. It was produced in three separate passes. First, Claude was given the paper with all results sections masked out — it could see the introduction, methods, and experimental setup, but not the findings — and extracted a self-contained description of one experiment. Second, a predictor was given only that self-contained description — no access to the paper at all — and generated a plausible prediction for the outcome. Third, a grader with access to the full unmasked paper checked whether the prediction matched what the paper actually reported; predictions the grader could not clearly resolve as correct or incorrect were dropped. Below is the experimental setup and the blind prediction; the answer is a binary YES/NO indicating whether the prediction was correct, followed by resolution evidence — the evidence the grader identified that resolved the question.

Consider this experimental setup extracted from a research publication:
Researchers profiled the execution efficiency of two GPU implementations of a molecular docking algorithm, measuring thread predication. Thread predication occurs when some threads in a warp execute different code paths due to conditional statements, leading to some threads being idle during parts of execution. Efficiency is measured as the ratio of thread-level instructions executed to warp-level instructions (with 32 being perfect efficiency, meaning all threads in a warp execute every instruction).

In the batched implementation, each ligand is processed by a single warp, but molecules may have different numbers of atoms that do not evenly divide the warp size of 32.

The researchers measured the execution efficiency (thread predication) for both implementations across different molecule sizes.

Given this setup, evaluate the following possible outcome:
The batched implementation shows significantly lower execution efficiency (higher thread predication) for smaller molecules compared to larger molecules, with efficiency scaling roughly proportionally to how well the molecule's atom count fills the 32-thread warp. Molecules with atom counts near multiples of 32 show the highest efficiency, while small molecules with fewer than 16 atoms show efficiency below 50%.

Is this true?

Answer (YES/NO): NO